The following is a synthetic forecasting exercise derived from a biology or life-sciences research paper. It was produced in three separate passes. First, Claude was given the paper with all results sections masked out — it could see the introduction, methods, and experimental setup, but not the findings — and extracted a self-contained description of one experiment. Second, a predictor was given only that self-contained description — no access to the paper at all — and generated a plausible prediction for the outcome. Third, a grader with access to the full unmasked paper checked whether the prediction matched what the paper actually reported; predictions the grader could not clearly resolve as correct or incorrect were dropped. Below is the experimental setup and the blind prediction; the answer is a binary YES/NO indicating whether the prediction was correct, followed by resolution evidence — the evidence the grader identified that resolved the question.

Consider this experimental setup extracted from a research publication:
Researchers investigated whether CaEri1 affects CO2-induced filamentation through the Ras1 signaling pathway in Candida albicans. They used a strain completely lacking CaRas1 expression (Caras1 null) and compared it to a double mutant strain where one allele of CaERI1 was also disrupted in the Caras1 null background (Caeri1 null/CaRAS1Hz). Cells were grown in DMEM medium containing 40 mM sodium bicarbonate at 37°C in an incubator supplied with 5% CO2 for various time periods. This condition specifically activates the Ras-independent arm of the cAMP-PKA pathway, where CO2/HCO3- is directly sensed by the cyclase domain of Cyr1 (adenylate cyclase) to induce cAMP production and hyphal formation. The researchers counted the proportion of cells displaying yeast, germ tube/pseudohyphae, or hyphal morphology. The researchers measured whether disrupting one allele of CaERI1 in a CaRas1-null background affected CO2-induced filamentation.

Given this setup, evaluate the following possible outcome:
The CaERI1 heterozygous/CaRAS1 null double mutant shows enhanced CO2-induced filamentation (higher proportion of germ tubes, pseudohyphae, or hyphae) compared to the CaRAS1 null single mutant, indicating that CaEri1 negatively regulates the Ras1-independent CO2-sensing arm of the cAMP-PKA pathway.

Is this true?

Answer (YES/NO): YES